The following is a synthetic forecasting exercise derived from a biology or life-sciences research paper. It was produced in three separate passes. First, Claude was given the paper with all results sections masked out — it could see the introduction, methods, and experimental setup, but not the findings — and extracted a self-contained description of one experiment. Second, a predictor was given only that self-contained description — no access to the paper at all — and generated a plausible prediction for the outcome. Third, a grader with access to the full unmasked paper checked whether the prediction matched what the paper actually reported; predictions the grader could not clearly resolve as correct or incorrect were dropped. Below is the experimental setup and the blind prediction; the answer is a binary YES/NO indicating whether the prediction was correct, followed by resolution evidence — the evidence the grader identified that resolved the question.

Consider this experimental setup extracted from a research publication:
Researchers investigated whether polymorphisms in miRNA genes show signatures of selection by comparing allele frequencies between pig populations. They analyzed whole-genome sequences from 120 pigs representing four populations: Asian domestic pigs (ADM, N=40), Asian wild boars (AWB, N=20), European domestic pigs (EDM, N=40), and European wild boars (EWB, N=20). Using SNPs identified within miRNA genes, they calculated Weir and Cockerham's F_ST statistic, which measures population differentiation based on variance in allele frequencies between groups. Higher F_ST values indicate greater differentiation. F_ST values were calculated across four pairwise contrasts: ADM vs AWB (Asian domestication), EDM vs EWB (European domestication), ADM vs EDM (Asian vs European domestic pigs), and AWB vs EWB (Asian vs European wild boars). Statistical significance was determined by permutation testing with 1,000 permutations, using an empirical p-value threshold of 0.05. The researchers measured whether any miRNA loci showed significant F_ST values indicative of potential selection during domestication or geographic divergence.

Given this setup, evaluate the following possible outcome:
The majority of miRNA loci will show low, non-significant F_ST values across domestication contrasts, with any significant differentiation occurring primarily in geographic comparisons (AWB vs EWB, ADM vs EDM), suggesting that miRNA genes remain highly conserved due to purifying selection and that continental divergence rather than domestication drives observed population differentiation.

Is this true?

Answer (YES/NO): NO